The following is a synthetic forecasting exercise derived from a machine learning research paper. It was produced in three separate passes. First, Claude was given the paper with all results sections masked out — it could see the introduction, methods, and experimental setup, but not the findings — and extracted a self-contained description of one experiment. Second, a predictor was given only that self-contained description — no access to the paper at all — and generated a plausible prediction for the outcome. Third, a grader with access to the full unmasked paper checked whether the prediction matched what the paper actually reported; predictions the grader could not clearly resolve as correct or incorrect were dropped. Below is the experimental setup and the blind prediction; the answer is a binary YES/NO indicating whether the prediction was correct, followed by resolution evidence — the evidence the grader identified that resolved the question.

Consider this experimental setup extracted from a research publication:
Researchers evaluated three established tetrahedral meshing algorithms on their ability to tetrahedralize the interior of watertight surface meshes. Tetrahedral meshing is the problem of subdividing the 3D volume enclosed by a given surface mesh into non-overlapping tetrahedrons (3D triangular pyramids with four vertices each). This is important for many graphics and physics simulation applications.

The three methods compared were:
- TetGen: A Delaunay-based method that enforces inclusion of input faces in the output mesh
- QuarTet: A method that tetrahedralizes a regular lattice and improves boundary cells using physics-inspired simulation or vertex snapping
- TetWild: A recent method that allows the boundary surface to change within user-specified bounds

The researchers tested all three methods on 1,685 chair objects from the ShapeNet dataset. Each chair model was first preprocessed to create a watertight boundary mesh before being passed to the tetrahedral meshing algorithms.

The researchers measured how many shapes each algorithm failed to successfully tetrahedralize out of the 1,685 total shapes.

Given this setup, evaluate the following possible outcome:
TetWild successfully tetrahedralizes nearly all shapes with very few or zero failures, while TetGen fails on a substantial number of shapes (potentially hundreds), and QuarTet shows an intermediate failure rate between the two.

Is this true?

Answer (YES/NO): NO